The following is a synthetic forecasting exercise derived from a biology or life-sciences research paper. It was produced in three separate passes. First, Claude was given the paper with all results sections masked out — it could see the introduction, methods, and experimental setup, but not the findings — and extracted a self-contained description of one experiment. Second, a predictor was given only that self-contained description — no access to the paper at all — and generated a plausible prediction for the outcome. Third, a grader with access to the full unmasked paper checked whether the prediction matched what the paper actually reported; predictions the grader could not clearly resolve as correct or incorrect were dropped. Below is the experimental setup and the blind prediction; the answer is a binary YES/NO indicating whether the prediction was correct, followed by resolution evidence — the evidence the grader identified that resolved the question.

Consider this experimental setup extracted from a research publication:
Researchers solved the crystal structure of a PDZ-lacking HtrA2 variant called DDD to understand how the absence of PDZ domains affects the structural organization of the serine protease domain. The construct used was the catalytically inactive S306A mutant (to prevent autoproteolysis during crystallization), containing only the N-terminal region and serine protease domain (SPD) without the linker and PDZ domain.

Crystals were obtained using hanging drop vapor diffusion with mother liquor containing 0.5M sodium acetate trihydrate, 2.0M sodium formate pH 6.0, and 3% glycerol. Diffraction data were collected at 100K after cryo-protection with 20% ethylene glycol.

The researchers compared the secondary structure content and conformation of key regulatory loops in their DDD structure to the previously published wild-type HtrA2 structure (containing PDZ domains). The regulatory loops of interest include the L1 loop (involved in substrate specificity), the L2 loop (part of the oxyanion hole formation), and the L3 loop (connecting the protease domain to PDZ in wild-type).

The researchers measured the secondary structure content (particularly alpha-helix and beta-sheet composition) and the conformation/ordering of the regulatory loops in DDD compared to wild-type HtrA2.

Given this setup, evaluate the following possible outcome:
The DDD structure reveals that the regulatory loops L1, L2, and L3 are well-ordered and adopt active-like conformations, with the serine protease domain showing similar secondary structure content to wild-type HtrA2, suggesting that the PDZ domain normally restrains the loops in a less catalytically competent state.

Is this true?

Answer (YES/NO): NO